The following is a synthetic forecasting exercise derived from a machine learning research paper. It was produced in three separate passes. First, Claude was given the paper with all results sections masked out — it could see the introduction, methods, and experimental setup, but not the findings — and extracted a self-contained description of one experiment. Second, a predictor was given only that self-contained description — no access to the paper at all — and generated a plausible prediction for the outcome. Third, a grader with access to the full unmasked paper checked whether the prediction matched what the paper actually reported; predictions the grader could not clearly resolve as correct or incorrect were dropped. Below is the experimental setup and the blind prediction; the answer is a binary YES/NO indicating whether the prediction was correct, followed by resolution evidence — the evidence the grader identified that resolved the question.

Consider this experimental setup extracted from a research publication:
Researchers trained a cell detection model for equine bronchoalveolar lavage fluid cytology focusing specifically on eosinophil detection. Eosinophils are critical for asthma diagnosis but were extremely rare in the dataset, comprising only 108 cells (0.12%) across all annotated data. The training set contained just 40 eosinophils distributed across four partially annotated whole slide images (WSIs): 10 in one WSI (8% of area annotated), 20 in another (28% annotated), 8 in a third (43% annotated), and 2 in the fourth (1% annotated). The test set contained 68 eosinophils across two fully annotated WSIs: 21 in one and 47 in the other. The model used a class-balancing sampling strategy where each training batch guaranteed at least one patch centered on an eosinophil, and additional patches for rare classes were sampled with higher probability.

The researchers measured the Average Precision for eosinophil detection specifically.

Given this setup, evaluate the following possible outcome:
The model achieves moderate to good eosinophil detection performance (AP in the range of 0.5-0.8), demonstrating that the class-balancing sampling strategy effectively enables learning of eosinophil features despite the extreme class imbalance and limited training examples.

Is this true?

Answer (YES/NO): NO